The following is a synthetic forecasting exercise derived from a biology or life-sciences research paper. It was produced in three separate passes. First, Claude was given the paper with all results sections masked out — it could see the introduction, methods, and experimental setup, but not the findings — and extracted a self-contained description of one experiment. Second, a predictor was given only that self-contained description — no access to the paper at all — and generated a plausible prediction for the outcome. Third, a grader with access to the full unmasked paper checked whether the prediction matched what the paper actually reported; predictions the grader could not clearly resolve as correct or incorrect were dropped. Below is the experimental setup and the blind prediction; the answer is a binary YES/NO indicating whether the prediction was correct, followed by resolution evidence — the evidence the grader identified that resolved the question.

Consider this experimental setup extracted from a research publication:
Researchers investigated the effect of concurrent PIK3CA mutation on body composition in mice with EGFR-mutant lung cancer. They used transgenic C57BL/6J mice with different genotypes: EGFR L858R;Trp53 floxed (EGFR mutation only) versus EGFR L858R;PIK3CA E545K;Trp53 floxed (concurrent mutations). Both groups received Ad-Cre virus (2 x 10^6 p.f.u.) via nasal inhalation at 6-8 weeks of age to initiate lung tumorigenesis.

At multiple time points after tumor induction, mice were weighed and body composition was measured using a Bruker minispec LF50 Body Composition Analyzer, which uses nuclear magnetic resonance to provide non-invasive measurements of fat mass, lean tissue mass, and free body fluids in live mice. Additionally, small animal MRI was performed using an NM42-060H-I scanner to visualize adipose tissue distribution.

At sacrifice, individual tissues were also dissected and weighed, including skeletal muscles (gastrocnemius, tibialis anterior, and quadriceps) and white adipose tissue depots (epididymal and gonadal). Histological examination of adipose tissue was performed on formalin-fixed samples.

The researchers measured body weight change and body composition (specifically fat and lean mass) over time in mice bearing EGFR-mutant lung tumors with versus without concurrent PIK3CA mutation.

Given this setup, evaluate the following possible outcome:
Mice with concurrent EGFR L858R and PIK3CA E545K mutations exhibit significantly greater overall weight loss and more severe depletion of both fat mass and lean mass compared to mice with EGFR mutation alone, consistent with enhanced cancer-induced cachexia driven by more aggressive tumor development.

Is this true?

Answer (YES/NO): NO